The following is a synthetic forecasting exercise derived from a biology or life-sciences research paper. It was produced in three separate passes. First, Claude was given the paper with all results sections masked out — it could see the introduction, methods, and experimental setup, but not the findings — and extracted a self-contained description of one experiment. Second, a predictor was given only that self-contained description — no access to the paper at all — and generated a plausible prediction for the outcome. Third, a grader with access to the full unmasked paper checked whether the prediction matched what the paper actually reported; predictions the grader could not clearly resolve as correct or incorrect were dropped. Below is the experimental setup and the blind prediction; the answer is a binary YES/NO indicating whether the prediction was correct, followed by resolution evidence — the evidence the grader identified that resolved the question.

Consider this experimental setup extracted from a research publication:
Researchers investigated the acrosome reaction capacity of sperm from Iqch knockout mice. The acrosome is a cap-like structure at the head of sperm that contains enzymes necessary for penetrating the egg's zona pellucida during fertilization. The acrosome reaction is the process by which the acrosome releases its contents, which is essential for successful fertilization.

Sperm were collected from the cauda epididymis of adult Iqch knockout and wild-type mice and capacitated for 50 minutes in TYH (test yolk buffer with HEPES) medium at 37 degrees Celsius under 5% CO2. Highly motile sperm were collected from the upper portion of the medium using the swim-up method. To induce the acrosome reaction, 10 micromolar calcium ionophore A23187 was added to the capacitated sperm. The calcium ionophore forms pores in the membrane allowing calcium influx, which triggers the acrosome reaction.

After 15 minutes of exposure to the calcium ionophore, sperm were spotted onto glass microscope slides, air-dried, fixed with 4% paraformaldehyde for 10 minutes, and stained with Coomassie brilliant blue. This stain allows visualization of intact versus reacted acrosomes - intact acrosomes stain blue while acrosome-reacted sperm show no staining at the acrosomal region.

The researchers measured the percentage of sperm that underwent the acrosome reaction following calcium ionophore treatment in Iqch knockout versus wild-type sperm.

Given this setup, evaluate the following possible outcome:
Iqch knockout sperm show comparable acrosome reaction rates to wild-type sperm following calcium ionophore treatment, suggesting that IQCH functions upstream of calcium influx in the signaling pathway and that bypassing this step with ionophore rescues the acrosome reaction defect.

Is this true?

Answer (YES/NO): NO